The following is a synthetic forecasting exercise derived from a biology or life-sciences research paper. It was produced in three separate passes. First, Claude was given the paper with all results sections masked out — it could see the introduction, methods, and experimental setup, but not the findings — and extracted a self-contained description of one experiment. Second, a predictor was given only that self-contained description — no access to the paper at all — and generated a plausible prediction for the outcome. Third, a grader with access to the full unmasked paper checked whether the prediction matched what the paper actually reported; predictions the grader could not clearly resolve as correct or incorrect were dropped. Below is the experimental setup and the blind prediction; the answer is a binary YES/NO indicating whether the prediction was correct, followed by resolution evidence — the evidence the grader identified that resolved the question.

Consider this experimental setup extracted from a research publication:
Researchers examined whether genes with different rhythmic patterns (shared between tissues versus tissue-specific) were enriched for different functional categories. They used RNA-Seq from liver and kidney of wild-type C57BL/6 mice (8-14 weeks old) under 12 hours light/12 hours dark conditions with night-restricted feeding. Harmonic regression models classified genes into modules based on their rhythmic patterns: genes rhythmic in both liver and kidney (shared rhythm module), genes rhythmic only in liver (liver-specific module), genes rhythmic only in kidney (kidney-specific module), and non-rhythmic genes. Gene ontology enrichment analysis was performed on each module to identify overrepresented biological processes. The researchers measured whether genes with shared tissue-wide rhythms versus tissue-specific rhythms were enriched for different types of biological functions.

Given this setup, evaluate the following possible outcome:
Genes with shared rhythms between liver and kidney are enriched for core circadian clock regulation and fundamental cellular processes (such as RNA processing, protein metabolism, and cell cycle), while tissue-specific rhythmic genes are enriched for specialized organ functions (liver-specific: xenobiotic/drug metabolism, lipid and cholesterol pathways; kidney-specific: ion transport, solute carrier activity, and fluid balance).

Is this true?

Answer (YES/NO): NO